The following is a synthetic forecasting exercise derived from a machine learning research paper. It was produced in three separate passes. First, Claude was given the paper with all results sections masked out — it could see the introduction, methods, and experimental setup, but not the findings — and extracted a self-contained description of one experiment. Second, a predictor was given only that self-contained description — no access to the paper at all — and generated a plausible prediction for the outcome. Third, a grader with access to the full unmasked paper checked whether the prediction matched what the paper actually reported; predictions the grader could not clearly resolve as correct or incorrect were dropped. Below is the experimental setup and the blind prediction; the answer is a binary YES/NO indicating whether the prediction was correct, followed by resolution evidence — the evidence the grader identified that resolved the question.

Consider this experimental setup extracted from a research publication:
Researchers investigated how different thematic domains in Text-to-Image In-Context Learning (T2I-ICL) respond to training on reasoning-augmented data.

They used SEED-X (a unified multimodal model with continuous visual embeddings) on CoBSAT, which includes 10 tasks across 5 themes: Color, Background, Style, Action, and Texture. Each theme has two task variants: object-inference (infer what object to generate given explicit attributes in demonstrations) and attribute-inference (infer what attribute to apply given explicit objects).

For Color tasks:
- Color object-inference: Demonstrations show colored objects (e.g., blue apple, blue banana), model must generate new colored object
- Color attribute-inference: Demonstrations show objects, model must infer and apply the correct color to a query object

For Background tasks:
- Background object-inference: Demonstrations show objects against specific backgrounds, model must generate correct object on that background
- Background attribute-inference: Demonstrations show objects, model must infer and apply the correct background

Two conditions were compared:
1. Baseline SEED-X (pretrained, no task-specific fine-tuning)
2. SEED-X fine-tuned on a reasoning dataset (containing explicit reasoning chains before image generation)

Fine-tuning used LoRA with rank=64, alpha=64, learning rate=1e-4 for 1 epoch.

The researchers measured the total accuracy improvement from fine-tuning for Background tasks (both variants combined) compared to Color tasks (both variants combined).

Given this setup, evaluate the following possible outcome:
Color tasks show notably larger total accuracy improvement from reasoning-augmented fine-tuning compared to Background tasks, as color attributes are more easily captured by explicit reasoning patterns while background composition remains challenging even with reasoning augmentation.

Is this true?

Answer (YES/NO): NO